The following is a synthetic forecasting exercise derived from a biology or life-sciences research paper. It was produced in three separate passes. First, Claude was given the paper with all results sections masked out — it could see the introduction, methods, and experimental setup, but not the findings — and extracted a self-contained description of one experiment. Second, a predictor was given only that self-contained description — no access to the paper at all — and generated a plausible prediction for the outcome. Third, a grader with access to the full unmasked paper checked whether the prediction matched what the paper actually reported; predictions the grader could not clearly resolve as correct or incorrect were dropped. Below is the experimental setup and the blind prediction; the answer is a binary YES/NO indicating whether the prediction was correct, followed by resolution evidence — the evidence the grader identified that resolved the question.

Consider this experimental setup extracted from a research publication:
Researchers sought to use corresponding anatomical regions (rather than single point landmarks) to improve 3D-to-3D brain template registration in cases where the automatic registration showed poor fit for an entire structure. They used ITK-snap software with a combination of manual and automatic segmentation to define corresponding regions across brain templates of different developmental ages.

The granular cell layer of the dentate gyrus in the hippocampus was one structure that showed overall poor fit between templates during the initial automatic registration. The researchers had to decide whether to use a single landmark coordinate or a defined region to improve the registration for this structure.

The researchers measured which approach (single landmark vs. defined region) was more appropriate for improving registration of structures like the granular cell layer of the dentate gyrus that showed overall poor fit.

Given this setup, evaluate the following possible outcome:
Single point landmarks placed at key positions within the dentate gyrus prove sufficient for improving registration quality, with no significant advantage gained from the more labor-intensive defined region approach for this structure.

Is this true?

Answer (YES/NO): NO